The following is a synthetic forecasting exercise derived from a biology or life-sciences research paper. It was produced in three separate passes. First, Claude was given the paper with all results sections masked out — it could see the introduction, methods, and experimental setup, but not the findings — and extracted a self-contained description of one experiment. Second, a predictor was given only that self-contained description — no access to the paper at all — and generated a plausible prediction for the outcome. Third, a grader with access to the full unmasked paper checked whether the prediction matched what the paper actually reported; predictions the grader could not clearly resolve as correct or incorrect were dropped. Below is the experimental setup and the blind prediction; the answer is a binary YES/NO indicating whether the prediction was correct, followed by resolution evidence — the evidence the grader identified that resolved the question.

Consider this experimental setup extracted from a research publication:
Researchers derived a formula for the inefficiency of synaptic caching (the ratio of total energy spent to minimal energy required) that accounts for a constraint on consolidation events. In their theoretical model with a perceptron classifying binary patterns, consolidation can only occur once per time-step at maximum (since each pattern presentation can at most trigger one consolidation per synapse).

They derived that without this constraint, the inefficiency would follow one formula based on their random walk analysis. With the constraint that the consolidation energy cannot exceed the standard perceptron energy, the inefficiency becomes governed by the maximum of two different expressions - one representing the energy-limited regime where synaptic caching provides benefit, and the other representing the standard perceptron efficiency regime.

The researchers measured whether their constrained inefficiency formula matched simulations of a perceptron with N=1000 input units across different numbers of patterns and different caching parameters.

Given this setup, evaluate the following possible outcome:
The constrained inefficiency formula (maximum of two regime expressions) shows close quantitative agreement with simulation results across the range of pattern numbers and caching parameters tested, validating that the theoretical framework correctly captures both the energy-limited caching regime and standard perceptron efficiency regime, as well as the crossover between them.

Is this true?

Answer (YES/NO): YES